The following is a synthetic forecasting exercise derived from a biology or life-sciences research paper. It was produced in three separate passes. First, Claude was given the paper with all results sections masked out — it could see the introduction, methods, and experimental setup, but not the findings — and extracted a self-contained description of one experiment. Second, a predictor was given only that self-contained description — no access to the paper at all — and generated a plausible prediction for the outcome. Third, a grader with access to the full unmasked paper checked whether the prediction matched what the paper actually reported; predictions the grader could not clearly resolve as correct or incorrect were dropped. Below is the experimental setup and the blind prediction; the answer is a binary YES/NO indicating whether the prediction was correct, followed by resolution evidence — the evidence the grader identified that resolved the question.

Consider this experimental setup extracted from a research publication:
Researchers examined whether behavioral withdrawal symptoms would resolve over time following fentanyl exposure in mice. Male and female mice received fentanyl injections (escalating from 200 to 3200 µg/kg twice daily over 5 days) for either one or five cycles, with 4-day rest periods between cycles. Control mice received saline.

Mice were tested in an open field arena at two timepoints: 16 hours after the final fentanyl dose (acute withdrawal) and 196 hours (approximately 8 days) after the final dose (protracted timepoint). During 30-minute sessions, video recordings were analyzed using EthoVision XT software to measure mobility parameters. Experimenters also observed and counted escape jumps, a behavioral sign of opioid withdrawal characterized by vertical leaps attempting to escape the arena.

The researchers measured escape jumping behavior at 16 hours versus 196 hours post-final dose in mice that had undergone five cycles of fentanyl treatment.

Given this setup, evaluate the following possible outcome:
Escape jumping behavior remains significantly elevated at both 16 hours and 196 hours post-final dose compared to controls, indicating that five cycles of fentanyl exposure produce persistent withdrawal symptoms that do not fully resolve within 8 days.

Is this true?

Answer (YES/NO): NO